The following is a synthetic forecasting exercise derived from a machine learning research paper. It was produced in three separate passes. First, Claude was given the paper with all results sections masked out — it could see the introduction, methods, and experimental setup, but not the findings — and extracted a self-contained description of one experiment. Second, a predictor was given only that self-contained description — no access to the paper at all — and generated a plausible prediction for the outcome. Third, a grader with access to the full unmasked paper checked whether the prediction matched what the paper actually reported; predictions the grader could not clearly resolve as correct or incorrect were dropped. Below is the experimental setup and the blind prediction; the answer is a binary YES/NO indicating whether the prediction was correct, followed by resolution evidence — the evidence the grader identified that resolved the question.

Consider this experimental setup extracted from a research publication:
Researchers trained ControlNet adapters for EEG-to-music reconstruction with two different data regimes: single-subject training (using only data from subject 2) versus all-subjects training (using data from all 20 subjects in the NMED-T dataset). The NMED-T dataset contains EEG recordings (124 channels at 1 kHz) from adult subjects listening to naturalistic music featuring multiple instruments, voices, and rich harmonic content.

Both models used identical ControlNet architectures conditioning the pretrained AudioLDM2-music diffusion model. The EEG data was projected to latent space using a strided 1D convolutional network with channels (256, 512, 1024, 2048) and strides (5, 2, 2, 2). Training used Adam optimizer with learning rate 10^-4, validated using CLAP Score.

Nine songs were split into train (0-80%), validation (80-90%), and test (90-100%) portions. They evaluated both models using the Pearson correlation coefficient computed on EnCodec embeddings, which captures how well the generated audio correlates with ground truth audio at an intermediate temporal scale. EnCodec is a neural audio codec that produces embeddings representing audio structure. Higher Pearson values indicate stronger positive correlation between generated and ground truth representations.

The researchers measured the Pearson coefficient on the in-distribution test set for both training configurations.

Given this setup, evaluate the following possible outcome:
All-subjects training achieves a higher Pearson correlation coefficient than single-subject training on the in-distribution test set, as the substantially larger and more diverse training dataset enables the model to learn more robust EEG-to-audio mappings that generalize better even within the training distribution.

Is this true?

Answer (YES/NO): NO